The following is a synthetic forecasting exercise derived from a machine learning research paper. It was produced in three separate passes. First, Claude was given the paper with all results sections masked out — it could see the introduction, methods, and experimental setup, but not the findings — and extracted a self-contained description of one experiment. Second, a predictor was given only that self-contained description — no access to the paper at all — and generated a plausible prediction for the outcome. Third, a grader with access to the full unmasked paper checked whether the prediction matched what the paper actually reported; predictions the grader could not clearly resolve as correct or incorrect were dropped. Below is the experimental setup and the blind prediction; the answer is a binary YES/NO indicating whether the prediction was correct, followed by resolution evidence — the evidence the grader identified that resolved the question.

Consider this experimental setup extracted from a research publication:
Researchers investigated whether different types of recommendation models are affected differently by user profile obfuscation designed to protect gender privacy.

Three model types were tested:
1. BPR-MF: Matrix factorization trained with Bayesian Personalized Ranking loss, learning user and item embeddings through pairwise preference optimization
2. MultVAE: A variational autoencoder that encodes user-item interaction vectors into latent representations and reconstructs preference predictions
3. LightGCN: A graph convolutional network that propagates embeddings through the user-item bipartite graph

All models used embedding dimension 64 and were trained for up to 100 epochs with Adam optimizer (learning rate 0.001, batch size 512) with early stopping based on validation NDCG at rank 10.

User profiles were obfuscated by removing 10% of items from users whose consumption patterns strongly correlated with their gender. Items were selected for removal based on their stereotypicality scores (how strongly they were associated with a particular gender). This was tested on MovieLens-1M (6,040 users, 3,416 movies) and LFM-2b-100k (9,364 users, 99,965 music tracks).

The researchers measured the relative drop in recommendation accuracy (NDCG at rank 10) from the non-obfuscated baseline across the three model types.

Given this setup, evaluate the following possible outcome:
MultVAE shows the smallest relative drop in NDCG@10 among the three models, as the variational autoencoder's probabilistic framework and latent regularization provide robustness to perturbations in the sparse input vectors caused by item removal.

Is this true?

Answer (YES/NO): NO